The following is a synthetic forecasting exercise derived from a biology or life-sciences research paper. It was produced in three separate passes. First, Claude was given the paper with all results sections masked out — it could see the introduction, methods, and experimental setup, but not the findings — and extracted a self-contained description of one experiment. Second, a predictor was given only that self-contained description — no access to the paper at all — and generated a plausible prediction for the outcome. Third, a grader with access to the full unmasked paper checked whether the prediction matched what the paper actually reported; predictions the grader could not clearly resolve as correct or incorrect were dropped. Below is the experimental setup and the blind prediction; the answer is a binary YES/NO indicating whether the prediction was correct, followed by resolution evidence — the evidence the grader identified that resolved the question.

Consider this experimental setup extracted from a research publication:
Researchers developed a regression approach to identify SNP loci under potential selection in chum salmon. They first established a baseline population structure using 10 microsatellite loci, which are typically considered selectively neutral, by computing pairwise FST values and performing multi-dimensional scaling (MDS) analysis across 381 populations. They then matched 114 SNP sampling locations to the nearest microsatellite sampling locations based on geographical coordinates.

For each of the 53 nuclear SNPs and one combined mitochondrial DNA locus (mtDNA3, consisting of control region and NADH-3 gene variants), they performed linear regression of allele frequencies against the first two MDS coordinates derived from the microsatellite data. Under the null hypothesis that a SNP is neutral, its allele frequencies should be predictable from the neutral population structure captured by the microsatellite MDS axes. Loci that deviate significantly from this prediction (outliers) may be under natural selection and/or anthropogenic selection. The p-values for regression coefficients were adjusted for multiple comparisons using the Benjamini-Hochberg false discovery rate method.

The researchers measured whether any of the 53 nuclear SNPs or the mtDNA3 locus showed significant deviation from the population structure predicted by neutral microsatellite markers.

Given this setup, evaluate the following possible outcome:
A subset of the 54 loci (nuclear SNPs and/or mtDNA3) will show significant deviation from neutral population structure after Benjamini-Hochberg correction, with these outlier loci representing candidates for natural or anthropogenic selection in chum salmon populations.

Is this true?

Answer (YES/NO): YES